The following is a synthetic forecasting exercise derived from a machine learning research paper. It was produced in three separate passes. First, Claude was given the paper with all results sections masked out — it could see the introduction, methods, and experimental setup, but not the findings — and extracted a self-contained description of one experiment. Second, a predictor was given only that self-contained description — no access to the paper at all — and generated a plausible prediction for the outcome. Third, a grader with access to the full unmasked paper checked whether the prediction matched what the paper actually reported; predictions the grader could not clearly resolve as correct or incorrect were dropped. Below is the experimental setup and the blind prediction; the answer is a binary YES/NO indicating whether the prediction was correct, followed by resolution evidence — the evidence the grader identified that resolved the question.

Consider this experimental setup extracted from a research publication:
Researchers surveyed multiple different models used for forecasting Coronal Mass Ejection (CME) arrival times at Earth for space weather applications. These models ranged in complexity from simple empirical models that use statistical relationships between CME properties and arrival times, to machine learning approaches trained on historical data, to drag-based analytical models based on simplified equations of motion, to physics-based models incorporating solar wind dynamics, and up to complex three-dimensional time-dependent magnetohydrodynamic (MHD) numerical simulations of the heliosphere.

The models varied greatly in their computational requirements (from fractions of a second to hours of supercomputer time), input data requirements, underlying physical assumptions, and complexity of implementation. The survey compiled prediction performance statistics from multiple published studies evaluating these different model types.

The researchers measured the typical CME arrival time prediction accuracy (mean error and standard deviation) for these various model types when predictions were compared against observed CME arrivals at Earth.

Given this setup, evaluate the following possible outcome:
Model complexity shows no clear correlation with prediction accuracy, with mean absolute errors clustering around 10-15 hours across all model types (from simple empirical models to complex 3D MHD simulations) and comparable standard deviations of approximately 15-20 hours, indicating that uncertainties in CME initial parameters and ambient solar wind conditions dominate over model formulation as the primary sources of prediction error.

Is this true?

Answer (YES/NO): NO